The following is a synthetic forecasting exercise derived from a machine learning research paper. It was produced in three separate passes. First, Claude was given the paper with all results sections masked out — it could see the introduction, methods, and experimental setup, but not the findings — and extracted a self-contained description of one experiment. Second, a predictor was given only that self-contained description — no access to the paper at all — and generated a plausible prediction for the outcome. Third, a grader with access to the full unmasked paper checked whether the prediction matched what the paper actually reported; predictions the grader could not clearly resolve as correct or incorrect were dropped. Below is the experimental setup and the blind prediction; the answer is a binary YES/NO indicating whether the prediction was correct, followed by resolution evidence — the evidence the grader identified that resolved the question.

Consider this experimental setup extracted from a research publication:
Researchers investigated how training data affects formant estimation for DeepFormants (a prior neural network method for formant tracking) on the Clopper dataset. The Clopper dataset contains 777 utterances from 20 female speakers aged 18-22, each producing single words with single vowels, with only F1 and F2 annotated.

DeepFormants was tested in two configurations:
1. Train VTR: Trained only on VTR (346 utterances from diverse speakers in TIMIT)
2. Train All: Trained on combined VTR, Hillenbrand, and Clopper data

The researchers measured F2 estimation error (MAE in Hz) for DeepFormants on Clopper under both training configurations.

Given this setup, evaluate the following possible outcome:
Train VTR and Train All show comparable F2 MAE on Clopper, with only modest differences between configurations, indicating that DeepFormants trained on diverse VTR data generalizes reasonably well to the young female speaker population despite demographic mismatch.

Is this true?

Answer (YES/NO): YES